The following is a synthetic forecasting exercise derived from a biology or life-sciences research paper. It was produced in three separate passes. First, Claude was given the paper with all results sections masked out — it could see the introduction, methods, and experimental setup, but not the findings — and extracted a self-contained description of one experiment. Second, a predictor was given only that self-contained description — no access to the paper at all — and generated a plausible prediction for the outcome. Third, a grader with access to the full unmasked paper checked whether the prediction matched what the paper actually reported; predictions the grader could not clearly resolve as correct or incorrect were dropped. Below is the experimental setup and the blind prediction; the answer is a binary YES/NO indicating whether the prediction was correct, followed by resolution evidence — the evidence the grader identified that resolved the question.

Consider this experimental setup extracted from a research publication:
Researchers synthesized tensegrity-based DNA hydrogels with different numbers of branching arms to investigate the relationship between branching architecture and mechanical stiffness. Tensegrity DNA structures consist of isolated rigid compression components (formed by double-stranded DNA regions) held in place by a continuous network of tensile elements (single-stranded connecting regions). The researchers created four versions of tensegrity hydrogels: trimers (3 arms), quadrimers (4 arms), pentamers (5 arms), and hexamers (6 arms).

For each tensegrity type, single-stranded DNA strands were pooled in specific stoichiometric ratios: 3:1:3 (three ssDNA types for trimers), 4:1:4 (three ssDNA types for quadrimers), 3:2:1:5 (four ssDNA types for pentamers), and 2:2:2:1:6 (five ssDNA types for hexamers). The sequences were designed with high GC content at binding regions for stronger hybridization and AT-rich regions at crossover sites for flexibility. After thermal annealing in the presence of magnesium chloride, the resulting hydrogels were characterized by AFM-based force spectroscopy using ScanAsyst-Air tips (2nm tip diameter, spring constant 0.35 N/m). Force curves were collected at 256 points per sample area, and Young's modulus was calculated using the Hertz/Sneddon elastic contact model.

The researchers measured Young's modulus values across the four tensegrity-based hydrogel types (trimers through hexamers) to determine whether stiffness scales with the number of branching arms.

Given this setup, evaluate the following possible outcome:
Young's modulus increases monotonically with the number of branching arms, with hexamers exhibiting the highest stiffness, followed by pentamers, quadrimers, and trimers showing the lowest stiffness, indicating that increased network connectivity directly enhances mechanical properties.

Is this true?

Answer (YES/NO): NO